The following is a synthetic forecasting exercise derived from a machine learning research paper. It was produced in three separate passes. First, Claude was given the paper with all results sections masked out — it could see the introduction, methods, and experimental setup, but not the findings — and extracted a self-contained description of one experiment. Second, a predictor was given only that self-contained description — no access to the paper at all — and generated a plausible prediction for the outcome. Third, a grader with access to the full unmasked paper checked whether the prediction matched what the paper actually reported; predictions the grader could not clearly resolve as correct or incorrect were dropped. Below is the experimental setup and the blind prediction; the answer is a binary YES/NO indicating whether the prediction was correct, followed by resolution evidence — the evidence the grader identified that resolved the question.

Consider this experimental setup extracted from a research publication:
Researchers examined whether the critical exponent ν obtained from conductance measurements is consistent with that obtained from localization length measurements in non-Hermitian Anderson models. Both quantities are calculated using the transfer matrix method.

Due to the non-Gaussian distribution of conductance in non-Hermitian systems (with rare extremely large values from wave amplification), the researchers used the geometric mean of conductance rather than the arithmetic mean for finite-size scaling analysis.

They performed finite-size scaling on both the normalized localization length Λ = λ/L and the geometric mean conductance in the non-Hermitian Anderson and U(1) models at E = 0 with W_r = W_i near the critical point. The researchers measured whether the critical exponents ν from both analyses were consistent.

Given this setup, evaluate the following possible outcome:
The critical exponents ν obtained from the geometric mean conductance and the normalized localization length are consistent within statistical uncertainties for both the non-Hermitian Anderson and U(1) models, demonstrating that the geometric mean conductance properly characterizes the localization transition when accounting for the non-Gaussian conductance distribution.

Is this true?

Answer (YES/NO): YES